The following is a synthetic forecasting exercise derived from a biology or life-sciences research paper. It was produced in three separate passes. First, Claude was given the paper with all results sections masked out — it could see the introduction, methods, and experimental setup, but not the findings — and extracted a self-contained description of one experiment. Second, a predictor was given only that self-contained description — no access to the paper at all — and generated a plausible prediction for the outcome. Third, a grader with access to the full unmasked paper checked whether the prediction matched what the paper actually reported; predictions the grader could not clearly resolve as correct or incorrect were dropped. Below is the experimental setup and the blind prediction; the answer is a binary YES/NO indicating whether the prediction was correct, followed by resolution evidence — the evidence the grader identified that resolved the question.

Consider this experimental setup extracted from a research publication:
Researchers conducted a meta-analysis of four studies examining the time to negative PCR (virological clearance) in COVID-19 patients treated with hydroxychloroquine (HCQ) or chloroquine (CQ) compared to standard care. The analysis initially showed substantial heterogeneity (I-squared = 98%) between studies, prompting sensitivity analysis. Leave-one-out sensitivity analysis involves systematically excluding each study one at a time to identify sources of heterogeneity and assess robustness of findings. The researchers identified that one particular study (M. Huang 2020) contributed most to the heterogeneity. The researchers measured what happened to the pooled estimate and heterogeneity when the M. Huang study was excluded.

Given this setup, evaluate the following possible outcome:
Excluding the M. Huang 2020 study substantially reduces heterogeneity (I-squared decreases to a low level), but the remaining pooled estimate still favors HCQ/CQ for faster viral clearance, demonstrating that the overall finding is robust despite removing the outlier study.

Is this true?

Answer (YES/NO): NO